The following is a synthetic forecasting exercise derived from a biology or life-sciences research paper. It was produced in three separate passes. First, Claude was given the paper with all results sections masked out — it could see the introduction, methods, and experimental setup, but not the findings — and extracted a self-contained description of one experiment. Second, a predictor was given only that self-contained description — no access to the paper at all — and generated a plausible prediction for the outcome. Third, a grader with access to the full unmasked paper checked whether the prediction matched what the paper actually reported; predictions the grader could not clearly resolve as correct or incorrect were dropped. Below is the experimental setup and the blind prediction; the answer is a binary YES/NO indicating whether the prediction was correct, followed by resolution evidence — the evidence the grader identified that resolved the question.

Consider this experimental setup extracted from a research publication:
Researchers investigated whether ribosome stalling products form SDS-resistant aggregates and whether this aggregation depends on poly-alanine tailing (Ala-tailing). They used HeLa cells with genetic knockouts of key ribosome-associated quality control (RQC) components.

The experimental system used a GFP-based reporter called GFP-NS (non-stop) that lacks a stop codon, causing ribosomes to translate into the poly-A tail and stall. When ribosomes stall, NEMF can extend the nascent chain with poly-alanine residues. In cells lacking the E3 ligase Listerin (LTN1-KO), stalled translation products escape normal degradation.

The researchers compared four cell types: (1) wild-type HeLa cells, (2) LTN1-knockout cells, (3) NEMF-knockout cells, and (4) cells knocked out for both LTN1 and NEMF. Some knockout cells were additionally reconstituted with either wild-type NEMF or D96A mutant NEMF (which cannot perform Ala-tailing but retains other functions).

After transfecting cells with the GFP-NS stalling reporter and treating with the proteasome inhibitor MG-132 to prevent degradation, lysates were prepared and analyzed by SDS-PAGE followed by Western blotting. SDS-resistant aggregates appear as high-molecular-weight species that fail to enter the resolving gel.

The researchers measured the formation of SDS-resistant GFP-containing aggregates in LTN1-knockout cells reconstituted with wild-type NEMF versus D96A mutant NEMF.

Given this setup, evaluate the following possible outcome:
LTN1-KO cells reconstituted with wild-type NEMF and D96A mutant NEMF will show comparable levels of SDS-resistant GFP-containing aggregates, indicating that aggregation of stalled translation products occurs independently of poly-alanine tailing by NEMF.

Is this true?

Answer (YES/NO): NO